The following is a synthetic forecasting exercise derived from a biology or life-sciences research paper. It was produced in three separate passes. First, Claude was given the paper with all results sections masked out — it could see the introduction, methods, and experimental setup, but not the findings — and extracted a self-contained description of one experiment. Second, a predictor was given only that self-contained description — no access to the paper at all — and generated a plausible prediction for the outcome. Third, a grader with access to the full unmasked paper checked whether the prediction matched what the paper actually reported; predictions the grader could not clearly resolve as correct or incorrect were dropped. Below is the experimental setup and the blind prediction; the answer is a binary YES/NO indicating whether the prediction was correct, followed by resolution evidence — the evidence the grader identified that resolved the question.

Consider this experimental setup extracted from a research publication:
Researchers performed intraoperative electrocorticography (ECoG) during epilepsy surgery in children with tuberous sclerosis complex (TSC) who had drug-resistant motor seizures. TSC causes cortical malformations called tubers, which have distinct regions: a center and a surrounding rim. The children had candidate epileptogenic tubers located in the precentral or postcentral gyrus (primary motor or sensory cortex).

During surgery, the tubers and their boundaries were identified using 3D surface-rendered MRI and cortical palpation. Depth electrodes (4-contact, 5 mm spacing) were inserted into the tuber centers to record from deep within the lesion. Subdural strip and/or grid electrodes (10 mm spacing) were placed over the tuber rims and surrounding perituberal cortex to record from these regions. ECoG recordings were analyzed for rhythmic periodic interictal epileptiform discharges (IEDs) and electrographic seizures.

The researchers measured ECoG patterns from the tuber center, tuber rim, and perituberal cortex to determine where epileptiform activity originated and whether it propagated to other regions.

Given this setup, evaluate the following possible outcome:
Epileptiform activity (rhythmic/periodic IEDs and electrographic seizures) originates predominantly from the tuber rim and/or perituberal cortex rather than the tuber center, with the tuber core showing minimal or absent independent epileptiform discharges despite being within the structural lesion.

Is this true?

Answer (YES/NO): NO